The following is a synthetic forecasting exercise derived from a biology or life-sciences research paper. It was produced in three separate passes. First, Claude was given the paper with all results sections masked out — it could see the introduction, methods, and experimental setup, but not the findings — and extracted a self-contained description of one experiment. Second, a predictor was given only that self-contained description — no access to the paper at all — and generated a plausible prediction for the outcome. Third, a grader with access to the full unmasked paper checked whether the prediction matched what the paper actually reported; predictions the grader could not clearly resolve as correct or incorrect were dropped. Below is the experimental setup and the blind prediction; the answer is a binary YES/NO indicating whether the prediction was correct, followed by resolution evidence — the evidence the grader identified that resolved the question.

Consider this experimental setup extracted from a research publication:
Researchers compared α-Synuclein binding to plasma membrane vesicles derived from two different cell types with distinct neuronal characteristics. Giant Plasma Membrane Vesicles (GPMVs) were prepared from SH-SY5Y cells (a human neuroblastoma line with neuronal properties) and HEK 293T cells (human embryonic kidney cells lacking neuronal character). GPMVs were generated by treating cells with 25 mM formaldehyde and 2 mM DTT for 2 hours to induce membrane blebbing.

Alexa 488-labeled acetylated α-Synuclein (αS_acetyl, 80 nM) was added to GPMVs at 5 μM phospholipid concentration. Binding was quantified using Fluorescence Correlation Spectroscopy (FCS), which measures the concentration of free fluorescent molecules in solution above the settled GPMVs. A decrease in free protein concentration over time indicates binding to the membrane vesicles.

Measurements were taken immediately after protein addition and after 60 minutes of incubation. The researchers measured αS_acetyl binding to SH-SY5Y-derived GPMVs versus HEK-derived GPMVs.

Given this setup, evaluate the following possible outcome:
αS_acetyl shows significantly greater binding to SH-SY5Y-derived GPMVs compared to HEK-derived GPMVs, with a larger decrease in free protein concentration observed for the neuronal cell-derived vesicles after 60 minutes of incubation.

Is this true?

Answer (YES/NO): YES